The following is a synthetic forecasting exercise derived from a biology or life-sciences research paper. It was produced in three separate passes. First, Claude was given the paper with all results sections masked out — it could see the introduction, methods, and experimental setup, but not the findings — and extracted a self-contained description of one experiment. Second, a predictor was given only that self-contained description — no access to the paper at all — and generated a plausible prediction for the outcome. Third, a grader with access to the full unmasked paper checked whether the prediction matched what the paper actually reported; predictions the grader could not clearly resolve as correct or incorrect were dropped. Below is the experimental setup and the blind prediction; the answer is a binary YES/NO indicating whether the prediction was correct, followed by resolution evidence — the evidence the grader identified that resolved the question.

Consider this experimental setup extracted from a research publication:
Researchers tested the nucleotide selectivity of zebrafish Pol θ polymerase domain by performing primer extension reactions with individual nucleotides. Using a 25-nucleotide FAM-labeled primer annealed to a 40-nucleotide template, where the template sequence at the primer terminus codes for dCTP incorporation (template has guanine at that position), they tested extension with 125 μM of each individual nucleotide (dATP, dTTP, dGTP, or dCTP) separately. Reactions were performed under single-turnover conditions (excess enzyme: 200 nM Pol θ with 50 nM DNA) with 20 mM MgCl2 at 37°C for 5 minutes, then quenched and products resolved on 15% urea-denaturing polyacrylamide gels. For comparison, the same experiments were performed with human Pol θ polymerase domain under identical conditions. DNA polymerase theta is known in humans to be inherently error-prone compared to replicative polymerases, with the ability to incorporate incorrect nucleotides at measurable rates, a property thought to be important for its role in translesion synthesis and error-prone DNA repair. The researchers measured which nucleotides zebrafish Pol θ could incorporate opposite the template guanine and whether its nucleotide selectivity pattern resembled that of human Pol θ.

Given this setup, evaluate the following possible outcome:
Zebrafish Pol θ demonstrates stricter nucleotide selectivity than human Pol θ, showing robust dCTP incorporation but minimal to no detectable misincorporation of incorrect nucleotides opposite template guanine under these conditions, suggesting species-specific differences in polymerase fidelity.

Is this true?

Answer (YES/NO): NO